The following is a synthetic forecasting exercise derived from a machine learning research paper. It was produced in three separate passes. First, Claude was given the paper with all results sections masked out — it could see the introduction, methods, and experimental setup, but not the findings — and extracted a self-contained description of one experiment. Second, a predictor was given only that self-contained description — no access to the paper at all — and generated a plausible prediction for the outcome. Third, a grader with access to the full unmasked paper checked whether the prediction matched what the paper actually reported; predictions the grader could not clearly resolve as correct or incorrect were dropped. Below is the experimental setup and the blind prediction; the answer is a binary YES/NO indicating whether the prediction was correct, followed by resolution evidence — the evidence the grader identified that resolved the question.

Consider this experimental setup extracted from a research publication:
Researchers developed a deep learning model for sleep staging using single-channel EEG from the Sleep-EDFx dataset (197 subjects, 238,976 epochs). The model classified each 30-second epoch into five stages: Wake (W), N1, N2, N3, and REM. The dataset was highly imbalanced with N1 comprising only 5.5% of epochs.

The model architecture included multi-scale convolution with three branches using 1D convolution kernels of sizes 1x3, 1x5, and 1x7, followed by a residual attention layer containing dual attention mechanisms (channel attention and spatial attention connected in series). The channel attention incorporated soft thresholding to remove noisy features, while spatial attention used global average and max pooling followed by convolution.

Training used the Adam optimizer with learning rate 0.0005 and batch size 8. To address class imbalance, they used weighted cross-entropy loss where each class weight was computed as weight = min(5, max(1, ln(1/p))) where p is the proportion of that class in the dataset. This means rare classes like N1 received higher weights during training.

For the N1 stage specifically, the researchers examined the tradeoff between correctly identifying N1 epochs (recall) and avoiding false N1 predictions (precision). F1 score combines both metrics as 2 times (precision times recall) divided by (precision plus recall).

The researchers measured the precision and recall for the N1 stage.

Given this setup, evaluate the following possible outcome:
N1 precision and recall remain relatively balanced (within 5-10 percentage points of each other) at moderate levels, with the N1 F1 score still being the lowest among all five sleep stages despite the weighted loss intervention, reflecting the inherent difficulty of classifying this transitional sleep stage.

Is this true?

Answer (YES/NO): NO